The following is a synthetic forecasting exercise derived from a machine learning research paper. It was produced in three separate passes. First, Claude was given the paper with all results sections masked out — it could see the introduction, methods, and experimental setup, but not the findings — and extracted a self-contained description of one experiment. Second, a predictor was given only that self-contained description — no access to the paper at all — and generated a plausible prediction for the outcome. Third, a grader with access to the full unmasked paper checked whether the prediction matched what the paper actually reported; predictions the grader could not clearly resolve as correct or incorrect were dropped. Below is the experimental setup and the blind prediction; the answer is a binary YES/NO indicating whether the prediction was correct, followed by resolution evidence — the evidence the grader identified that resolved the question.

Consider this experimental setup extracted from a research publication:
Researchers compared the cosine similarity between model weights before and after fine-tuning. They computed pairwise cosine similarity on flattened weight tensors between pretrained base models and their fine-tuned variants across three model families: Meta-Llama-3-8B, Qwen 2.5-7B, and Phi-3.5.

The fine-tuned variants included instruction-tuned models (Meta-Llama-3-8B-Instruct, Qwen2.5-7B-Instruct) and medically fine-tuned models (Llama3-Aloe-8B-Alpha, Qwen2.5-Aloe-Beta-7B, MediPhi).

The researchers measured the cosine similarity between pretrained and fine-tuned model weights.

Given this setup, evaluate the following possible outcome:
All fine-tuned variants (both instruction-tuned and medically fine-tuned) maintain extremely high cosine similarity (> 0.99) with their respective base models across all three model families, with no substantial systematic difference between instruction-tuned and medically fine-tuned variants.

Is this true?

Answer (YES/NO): YES